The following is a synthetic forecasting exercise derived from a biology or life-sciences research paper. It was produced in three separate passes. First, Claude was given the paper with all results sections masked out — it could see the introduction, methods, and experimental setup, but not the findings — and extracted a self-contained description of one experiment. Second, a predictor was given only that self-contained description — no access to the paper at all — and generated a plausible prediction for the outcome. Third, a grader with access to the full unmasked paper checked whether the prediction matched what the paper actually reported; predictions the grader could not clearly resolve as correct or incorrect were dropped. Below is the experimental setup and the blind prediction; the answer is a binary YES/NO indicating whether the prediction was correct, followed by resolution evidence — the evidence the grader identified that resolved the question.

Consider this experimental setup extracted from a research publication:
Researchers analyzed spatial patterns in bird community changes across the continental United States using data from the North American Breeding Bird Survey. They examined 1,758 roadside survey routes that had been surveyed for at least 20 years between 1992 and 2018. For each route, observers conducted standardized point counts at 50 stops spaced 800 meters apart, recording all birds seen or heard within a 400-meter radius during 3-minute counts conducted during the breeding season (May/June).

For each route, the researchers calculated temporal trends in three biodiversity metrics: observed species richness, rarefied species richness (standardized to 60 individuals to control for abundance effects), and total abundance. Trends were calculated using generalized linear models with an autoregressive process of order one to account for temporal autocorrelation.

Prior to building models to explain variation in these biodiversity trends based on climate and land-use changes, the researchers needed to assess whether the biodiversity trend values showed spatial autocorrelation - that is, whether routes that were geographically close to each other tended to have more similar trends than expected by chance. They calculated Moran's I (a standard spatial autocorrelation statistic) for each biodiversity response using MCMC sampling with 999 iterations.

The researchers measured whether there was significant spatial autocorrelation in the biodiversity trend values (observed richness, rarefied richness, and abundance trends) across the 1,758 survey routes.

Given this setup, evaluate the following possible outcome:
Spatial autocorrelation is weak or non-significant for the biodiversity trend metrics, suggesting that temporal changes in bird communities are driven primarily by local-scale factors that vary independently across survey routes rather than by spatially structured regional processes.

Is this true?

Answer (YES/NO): YES